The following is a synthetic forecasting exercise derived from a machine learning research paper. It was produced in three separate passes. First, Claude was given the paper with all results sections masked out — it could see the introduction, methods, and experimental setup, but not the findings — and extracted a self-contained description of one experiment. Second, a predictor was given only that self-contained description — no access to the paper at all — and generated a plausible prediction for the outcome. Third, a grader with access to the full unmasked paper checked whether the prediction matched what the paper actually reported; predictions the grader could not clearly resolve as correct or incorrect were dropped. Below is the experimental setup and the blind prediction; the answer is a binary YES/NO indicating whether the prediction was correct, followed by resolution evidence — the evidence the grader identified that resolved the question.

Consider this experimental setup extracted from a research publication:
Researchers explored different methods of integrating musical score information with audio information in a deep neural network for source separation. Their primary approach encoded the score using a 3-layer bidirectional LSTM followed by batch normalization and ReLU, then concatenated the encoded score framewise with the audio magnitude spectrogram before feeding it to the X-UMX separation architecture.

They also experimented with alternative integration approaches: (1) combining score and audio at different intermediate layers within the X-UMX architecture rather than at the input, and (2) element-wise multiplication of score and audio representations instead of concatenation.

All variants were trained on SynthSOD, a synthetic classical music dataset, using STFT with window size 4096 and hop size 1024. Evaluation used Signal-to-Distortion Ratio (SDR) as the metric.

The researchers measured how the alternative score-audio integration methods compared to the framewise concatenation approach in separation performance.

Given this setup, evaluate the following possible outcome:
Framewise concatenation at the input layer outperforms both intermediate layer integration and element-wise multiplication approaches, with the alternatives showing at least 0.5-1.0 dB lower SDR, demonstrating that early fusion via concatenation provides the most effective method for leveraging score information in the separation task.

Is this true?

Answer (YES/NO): NO